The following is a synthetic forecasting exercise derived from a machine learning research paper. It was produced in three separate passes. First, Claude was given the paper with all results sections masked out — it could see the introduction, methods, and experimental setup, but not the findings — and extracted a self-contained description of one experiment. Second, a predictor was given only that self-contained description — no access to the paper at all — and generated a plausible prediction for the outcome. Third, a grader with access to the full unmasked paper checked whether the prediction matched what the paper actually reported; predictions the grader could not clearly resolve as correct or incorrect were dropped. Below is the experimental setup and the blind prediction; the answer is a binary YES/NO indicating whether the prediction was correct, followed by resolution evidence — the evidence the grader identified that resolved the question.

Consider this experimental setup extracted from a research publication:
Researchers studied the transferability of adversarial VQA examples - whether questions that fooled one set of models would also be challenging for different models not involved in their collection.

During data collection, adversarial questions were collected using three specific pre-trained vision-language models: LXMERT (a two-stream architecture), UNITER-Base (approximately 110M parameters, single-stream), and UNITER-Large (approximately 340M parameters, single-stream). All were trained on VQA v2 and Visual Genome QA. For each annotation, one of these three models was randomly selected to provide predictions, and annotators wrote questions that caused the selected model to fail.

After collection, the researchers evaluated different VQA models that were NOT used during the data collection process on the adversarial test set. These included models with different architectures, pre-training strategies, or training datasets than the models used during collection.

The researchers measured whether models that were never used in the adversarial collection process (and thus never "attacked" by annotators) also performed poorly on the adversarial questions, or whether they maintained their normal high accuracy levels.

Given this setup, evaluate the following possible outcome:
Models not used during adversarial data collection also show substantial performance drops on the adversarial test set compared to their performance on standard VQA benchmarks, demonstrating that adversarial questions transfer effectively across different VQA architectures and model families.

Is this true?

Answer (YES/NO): YES